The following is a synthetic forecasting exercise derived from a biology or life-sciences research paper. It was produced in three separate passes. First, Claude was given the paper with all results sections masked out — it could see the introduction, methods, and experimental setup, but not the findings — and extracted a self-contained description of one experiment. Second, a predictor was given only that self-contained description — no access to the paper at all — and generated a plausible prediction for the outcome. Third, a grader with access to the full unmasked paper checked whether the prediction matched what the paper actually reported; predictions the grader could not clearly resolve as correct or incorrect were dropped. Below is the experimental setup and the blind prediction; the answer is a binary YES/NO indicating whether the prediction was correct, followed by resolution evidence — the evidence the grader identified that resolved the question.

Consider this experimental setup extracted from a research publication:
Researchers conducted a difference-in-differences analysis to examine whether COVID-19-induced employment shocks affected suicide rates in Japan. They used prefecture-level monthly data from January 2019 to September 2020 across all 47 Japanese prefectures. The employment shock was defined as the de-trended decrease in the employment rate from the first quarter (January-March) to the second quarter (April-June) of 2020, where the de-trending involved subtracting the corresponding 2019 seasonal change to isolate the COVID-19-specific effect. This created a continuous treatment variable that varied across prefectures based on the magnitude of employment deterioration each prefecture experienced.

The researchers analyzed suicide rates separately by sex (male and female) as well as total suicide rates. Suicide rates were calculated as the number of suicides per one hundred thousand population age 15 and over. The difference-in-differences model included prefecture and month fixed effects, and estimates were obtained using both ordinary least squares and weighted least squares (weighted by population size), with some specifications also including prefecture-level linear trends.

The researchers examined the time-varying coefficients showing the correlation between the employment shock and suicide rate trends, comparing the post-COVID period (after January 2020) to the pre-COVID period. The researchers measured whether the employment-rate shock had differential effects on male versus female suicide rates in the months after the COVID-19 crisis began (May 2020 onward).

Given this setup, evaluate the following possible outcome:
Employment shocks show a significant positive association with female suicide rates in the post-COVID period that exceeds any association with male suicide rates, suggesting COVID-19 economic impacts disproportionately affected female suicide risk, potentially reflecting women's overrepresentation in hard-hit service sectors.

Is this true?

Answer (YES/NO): NO